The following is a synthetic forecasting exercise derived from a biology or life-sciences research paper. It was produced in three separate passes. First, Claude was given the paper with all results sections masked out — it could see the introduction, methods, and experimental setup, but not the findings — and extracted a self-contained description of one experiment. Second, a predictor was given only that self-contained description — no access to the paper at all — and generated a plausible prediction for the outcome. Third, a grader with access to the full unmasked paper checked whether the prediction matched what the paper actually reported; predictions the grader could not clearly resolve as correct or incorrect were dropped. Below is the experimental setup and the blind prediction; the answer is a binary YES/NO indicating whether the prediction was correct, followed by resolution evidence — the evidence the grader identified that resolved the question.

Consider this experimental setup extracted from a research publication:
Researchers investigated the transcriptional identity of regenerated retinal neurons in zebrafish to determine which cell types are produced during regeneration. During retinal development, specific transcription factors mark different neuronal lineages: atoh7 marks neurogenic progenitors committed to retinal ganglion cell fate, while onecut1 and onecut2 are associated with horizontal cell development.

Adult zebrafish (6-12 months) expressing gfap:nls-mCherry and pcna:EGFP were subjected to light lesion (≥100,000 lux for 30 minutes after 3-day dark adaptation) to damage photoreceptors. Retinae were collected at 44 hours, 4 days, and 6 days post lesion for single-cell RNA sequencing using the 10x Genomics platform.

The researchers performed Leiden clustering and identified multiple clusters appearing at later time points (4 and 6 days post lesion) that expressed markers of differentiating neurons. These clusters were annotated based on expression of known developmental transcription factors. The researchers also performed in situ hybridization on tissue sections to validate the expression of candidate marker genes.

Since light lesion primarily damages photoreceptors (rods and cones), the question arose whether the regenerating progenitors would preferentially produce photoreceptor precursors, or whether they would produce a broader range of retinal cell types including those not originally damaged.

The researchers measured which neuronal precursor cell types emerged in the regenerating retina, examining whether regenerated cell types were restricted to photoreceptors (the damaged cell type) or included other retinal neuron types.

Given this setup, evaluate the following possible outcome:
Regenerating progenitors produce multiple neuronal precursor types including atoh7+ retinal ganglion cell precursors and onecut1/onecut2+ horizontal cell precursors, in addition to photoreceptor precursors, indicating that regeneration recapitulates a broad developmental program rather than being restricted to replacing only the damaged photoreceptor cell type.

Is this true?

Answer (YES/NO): YES